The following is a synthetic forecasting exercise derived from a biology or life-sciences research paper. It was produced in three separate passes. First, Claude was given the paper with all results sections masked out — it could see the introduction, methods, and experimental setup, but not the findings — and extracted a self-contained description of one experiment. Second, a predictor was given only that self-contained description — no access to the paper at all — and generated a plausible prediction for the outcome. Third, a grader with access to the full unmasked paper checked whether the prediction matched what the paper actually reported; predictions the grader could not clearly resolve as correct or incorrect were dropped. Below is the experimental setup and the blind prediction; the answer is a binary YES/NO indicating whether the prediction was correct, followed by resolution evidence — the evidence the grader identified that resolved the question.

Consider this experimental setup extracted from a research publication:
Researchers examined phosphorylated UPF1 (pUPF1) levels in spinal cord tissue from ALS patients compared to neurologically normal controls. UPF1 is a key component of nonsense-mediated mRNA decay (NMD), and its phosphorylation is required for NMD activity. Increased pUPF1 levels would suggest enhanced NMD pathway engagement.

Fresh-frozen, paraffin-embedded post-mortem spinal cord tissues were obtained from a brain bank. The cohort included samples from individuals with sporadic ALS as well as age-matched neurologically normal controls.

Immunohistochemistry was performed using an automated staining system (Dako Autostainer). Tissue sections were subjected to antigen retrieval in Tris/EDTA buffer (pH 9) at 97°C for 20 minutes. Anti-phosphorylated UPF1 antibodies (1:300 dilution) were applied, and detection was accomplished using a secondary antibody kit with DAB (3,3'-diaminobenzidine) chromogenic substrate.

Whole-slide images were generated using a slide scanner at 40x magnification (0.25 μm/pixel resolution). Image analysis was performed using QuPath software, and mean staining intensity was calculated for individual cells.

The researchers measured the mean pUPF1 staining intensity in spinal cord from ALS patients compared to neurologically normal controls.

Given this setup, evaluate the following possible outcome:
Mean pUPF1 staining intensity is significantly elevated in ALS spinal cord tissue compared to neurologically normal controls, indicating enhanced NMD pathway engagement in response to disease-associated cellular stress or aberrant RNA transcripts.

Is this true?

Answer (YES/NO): NO